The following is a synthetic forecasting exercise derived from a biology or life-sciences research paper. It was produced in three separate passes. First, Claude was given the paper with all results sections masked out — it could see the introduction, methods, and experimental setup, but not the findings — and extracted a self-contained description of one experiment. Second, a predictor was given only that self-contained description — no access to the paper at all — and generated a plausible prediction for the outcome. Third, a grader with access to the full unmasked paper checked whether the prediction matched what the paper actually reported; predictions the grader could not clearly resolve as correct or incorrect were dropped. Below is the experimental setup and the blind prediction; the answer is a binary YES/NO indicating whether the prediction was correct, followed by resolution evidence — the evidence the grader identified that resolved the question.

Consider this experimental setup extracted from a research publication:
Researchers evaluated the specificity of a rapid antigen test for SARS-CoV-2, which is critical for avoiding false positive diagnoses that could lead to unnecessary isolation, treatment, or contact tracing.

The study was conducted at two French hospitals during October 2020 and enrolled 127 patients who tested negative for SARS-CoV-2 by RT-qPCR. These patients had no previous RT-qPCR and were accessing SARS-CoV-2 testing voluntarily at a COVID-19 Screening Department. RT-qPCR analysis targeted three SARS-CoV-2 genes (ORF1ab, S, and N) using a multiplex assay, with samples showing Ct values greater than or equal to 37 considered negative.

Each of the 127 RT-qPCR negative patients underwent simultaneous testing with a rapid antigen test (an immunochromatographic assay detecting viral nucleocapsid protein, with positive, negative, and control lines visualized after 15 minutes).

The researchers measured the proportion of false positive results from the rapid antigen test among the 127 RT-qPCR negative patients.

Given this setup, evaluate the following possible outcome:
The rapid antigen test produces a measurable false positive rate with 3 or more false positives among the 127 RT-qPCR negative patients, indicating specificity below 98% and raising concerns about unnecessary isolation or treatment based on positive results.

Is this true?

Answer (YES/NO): NO